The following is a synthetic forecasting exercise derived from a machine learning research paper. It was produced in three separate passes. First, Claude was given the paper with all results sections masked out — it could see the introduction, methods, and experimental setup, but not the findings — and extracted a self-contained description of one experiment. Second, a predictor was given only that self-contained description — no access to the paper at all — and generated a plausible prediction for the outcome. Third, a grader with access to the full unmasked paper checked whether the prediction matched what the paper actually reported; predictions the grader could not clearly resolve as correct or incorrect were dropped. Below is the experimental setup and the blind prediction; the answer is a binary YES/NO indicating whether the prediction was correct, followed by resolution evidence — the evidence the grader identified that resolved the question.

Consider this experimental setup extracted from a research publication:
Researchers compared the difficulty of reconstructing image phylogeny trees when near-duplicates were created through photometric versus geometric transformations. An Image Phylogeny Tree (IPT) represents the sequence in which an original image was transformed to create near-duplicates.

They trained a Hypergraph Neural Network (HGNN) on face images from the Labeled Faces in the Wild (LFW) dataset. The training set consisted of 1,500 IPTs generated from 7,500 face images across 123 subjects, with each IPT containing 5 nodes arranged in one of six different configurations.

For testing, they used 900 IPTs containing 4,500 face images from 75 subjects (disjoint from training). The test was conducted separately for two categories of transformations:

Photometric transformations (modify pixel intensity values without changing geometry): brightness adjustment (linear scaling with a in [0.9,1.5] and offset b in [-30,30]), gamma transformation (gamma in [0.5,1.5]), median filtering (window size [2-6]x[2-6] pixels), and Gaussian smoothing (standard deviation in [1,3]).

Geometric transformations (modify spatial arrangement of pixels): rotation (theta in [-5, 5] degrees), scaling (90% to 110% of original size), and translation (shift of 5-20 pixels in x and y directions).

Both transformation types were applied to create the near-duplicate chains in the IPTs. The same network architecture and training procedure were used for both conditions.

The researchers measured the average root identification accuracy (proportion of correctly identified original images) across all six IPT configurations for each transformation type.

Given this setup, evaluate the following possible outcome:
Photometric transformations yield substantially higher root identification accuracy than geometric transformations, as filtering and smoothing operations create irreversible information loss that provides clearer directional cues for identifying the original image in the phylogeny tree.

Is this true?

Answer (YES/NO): YES